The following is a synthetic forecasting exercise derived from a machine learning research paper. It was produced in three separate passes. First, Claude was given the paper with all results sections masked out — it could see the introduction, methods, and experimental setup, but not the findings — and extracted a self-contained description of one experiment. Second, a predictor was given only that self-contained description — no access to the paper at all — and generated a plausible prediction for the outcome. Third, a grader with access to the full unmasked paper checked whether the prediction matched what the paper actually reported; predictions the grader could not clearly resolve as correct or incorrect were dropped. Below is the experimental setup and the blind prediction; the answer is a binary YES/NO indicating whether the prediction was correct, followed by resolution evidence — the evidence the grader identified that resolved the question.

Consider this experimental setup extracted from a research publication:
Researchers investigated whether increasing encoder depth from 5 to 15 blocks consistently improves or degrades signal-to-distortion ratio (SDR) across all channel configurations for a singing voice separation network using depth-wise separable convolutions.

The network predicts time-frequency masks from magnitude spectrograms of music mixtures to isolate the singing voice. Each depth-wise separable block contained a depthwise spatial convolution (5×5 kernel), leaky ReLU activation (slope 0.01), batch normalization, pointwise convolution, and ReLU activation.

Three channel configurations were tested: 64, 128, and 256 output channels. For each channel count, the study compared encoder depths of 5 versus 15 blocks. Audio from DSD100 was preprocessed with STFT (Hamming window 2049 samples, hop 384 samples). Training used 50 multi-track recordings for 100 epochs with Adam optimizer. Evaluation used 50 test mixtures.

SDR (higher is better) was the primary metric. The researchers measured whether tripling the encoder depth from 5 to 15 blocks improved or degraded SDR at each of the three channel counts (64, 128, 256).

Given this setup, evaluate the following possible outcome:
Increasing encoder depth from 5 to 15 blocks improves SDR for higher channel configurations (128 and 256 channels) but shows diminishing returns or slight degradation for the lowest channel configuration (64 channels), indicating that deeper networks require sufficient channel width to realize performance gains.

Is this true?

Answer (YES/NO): NO